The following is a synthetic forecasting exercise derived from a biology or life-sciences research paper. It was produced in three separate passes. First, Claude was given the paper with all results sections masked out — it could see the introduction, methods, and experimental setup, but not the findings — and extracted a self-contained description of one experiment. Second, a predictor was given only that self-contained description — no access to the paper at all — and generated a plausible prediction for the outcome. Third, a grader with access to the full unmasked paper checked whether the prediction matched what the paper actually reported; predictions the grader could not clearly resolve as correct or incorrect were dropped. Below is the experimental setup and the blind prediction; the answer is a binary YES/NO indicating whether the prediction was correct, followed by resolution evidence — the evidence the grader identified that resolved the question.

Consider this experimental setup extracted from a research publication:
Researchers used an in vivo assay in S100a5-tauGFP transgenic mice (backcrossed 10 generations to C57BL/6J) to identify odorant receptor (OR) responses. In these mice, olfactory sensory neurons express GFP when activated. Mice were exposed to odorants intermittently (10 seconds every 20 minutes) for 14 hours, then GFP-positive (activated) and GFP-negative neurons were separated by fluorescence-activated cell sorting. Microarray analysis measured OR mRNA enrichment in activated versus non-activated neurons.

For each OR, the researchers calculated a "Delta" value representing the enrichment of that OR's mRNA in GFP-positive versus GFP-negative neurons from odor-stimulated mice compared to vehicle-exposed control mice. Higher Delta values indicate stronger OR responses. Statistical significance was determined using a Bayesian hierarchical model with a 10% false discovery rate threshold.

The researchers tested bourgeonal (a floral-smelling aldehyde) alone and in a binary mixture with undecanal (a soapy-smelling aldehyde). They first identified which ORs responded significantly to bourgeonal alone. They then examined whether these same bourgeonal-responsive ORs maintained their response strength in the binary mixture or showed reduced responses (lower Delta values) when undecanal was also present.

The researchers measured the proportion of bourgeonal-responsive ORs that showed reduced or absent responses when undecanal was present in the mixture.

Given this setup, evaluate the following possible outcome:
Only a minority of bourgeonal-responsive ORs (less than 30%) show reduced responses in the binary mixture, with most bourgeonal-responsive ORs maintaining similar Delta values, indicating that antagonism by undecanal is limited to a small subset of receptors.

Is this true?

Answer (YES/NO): NO